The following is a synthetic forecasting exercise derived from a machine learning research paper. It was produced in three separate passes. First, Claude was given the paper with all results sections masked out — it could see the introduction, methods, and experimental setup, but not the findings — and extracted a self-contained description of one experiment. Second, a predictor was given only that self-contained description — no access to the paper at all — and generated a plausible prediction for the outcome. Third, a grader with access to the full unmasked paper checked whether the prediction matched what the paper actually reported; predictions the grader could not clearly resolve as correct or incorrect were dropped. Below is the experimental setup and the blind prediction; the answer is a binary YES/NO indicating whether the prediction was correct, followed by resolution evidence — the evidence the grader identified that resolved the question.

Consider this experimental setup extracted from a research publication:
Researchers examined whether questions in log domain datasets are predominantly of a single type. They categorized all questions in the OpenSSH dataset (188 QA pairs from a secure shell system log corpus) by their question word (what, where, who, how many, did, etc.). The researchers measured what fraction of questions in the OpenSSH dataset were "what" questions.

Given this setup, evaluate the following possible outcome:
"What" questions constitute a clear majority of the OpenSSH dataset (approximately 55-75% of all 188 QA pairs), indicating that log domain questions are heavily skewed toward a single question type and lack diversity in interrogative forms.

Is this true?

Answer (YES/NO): NO